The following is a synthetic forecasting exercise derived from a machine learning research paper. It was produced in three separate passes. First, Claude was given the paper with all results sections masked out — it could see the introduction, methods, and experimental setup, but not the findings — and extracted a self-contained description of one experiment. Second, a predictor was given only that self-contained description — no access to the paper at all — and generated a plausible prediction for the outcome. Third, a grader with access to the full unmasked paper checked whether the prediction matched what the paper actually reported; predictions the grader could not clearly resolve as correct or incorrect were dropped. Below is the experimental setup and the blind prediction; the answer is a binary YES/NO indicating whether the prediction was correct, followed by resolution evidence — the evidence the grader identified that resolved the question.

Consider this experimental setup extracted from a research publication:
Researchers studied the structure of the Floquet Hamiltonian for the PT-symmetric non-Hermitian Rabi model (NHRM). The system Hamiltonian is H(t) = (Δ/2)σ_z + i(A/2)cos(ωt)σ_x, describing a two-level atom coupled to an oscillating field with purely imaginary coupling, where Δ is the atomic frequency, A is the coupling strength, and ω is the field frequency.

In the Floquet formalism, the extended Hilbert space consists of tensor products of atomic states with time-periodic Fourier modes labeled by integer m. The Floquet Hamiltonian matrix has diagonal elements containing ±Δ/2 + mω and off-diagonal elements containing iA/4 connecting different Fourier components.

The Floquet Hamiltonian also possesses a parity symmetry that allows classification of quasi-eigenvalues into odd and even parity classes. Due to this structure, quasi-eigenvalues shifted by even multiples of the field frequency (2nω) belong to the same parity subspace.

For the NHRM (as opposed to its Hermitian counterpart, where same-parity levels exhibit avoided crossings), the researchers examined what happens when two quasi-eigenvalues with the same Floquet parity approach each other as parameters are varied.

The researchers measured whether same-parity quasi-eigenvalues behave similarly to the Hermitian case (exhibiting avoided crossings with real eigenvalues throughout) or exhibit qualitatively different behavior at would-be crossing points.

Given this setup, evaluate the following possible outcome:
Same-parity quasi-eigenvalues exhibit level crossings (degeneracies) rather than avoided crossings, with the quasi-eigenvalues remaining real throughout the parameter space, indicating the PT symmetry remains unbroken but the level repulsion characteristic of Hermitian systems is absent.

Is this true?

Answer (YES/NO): NO